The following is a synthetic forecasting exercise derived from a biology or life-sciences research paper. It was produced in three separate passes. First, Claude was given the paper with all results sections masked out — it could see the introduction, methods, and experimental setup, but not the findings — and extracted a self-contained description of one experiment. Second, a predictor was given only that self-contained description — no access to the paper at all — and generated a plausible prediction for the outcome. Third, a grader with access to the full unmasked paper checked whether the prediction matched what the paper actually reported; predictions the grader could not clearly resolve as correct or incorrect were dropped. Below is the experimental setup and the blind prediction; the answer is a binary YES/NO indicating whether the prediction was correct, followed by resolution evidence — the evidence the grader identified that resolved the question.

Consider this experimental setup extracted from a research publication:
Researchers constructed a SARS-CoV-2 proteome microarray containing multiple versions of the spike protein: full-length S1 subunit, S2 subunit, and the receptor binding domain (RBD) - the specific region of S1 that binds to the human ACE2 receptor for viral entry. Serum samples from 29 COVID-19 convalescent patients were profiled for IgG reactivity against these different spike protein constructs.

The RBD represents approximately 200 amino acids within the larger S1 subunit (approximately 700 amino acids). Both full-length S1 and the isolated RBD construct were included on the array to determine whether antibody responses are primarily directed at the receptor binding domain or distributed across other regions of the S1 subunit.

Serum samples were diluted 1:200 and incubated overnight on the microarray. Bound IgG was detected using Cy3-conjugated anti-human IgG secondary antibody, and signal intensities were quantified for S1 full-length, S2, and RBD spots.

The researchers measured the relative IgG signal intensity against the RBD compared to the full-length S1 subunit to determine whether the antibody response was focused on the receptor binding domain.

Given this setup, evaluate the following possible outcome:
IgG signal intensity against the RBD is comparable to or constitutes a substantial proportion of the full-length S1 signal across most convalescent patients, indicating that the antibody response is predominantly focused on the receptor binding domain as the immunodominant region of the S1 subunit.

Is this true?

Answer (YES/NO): NO